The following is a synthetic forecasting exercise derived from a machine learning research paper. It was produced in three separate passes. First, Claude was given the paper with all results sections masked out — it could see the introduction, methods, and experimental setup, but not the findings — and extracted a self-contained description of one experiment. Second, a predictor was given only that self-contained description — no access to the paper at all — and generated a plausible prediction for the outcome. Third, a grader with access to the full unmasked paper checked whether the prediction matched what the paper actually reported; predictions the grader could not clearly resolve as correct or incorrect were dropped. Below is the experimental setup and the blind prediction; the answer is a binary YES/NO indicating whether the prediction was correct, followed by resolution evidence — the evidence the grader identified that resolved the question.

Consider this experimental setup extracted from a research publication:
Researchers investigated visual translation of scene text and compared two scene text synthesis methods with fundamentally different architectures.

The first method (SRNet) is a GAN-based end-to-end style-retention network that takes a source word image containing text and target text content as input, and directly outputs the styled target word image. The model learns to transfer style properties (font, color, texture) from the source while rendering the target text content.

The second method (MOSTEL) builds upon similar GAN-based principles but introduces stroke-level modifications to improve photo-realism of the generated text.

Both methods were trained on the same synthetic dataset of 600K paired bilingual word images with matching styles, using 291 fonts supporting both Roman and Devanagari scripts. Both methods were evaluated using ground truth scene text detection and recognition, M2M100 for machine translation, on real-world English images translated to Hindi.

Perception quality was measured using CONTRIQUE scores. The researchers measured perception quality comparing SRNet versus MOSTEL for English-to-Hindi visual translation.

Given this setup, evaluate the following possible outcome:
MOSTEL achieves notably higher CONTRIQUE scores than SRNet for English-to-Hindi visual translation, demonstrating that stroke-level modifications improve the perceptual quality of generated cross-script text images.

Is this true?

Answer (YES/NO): NO